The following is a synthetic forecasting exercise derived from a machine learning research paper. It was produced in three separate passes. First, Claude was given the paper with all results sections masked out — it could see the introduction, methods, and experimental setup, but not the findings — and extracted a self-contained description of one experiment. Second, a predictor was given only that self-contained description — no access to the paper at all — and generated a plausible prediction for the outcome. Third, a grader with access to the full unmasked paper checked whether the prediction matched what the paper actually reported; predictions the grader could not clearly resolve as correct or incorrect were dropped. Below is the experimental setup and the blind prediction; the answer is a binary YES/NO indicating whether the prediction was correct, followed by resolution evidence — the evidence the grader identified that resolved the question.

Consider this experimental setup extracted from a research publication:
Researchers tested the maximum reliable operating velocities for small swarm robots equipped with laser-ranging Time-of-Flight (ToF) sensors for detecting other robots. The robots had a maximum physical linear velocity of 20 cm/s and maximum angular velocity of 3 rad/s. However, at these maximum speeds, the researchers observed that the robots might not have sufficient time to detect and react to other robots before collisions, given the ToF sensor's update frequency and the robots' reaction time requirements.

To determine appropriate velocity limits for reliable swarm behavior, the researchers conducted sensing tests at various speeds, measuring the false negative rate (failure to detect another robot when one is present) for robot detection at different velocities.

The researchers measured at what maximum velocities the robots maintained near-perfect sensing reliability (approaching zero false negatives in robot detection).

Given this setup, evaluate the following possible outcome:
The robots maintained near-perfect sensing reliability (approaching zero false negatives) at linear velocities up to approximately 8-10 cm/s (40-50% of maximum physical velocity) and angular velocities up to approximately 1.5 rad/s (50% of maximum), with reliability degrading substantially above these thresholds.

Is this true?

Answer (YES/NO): YES